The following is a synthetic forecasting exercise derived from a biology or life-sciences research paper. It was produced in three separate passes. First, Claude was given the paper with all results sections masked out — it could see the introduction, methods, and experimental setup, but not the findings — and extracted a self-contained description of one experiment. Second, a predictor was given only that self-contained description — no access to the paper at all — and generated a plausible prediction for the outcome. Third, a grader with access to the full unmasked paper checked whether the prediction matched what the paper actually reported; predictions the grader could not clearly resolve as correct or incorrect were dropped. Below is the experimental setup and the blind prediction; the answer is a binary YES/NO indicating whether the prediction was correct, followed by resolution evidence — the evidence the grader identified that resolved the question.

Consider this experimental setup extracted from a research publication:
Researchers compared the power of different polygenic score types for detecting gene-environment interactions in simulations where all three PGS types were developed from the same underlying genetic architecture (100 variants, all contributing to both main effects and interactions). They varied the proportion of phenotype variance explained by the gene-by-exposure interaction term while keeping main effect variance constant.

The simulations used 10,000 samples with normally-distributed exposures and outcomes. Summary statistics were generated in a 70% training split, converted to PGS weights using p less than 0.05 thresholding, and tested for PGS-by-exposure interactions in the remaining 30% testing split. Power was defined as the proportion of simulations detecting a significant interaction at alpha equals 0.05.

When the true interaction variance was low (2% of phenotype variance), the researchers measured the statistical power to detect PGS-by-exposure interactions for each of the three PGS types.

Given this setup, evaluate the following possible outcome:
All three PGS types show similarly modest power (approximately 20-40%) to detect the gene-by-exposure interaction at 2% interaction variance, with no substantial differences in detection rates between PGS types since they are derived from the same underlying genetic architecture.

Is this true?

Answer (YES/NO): NO